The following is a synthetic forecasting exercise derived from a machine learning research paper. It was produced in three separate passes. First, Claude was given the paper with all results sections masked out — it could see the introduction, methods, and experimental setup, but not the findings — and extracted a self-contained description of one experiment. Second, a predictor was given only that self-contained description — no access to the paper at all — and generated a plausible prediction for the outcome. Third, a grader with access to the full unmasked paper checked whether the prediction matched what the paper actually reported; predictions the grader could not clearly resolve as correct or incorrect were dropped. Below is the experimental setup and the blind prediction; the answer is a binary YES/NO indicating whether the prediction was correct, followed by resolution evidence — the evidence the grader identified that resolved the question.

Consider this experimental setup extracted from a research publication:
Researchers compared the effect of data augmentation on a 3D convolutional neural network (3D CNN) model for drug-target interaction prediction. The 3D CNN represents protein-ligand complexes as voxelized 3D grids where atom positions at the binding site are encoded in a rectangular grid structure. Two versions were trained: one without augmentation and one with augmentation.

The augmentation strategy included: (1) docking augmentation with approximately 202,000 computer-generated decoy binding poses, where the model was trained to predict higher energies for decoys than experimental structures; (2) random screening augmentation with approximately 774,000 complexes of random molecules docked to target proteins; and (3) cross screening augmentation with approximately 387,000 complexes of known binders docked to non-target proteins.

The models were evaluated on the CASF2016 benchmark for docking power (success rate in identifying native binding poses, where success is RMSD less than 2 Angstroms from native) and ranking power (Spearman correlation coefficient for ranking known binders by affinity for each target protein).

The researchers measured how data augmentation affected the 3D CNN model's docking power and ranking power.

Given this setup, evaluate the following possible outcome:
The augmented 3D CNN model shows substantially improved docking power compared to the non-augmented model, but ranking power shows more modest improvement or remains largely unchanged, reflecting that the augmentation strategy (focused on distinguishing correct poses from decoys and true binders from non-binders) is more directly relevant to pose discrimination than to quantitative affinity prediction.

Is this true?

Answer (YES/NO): YES